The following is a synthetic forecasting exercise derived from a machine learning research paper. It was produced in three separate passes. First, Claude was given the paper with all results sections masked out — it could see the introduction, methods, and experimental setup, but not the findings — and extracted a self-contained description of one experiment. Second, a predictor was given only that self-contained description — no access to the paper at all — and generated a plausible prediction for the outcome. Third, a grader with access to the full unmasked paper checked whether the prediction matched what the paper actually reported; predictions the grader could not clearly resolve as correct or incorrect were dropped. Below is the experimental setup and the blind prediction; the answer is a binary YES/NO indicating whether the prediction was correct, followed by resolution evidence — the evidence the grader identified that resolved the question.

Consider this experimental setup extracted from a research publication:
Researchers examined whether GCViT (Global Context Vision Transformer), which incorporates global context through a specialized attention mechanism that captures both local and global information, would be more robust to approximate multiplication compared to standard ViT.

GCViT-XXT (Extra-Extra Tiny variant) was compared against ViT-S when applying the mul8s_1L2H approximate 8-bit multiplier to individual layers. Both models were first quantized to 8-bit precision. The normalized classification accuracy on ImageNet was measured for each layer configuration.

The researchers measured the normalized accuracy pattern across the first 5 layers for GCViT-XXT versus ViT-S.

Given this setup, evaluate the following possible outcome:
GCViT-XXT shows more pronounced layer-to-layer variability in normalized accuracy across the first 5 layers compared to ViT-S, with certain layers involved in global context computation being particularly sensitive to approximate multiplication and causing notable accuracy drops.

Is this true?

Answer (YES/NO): NO